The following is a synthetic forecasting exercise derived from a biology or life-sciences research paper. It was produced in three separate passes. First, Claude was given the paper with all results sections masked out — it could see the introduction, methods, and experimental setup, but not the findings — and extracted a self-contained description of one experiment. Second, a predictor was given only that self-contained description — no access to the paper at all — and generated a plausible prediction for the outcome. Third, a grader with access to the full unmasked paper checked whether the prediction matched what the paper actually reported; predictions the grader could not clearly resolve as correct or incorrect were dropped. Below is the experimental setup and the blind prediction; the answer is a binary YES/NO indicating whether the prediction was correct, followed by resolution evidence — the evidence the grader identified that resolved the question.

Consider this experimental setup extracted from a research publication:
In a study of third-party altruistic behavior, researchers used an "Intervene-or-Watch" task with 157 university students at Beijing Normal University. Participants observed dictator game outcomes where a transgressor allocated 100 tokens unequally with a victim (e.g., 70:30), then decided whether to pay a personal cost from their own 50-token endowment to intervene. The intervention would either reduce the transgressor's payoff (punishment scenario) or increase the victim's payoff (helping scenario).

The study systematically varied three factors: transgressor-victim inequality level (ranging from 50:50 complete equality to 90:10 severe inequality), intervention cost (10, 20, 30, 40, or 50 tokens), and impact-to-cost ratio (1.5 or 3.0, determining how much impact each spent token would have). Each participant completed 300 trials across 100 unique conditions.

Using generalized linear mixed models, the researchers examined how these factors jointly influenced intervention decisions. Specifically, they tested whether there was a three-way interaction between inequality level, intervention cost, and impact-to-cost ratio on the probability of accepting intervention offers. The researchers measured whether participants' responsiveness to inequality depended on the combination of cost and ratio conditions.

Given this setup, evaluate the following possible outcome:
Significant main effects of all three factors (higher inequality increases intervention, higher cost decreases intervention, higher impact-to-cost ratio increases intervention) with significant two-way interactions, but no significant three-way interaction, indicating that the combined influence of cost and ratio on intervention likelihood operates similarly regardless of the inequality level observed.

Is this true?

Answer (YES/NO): NO